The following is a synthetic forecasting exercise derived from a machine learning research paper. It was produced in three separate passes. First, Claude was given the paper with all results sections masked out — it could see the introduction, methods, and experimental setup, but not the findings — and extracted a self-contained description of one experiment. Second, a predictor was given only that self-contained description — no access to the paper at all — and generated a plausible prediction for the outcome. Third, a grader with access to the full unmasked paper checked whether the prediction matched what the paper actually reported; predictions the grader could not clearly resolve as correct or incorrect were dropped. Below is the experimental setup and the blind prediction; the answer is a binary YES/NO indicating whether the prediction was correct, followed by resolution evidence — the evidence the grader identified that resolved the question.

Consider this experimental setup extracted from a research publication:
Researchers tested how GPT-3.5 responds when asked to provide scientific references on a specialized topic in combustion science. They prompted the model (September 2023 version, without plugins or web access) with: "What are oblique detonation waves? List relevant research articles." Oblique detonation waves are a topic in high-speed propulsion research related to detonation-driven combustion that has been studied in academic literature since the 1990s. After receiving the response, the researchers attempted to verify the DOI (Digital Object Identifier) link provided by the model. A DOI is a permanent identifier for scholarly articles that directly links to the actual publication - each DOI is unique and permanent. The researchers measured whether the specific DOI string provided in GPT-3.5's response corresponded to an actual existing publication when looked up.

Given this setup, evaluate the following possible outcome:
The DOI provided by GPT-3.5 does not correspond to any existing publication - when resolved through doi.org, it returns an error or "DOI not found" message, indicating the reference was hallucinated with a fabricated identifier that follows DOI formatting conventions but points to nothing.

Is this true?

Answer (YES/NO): YES